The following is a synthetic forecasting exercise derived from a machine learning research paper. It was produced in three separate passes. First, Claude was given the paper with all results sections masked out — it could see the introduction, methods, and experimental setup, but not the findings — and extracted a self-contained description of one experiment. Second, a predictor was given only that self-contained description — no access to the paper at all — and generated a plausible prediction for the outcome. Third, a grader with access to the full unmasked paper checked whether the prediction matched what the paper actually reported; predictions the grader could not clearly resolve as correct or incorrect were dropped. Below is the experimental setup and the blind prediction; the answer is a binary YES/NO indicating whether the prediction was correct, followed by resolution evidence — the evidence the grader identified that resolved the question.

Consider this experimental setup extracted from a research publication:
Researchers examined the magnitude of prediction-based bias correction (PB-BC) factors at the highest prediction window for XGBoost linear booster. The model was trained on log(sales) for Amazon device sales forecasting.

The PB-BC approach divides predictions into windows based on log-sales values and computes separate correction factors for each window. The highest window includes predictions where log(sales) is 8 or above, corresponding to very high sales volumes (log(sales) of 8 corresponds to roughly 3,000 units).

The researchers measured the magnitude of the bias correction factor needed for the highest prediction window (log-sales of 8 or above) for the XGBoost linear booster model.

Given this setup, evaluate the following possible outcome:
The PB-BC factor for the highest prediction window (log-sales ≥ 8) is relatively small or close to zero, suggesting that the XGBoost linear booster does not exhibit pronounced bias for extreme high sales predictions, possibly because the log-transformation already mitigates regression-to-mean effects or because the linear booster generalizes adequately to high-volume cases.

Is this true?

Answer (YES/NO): NO